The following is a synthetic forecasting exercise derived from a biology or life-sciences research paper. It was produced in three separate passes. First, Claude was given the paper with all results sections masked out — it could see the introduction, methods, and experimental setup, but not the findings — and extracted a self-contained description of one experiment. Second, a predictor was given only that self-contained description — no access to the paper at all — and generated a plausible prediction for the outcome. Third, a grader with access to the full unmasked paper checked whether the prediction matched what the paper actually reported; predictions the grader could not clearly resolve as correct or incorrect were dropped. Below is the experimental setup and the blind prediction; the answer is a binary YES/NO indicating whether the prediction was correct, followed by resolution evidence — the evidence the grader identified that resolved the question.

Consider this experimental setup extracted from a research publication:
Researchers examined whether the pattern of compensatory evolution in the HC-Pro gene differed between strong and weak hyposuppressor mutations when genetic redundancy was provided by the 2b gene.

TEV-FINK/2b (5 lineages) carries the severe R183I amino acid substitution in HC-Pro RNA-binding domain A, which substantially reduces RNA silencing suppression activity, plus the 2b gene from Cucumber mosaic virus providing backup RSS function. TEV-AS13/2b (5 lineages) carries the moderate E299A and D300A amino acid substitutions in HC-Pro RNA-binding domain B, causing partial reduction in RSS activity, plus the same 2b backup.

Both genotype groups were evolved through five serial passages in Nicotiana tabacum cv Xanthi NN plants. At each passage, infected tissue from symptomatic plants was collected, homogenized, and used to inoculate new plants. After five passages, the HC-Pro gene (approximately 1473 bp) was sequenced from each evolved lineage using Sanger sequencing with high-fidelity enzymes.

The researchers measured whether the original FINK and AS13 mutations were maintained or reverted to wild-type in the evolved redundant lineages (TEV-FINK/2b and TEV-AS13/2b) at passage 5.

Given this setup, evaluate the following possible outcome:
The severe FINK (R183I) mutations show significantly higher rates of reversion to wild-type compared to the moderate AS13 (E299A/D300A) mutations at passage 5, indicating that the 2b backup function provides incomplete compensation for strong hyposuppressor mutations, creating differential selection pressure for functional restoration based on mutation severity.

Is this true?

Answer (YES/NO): NO